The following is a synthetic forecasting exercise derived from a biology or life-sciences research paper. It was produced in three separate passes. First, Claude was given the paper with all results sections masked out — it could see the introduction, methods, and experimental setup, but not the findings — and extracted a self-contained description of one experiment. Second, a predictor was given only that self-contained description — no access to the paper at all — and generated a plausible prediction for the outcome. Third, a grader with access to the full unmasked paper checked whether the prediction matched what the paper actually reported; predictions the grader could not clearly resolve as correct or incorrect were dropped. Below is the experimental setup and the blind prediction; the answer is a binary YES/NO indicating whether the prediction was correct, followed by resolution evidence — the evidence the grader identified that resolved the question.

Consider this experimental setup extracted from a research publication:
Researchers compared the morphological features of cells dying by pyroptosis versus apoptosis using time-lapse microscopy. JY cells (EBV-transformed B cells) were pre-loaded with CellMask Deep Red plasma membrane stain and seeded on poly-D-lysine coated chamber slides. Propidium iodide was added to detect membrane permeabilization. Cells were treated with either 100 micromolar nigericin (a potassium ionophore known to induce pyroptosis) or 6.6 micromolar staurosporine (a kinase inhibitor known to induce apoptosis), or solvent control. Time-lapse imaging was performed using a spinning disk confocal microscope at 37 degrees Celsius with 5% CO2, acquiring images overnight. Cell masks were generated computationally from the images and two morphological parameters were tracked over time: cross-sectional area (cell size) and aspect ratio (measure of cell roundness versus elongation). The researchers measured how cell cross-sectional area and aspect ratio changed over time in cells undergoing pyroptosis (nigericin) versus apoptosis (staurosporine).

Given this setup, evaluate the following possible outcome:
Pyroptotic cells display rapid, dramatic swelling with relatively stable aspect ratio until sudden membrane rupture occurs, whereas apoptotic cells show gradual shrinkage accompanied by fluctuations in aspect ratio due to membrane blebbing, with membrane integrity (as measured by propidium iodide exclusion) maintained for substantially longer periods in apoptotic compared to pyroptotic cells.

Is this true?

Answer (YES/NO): NO